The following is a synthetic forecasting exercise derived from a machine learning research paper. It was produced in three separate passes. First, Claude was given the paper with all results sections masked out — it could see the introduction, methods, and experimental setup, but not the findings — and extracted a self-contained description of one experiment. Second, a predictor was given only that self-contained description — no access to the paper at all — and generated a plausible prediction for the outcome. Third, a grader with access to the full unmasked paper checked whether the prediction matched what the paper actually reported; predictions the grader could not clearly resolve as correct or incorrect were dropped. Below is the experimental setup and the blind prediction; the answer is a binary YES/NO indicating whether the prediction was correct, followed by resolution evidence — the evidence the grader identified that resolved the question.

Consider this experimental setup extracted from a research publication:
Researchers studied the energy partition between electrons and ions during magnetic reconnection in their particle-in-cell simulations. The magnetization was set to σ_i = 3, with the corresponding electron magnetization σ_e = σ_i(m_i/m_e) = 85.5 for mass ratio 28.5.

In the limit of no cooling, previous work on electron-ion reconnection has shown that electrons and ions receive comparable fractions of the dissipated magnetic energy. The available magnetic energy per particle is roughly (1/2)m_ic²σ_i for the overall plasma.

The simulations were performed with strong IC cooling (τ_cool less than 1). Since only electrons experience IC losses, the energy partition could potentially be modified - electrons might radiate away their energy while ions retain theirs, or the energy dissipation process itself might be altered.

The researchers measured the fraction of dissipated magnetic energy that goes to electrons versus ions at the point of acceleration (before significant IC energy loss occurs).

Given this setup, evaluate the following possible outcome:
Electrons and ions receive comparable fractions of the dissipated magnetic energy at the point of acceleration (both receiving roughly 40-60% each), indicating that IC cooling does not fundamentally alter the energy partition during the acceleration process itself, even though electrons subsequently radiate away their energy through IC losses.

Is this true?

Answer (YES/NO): YES